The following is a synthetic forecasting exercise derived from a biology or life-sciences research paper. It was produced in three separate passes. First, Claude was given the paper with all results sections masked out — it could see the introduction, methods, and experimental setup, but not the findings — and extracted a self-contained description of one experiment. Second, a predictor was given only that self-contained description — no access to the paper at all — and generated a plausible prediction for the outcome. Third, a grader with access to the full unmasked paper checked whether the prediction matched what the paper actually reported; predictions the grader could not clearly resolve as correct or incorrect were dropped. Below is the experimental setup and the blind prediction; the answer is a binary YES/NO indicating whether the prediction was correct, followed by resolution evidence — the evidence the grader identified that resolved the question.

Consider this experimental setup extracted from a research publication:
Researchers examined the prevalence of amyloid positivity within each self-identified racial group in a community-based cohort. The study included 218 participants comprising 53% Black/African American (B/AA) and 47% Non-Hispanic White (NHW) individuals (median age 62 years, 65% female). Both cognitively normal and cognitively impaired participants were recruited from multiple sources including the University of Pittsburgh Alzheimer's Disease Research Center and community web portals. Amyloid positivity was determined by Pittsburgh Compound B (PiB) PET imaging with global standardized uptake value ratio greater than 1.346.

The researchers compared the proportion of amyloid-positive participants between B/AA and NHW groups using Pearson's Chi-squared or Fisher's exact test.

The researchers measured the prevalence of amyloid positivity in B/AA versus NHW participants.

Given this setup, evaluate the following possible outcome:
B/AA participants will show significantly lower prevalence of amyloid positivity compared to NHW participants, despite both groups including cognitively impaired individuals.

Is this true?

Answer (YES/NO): YES